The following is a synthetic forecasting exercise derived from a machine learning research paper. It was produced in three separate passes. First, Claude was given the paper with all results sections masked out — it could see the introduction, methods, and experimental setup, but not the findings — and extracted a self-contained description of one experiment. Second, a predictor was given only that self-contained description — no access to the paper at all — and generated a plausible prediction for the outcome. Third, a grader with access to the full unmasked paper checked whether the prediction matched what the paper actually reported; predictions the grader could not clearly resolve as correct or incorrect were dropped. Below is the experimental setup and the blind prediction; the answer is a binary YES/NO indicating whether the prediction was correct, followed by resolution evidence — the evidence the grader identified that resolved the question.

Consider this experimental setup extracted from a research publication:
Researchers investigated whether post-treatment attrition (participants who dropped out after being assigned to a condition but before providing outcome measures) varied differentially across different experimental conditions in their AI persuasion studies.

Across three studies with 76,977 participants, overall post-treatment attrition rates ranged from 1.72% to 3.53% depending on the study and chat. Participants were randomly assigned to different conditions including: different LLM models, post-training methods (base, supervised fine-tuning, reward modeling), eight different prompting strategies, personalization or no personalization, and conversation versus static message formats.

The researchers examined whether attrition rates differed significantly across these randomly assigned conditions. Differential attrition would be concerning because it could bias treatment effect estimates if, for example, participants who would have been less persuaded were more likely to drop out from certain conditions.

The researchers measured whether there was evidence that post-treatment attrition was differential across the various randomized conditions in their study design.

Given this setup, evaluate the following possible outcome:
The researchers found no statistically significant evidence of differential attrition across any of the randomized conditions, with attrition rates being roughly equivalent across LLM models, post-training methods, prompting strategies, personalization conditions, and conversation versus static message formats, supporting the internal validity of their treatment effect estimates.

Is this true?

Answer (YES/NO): NO